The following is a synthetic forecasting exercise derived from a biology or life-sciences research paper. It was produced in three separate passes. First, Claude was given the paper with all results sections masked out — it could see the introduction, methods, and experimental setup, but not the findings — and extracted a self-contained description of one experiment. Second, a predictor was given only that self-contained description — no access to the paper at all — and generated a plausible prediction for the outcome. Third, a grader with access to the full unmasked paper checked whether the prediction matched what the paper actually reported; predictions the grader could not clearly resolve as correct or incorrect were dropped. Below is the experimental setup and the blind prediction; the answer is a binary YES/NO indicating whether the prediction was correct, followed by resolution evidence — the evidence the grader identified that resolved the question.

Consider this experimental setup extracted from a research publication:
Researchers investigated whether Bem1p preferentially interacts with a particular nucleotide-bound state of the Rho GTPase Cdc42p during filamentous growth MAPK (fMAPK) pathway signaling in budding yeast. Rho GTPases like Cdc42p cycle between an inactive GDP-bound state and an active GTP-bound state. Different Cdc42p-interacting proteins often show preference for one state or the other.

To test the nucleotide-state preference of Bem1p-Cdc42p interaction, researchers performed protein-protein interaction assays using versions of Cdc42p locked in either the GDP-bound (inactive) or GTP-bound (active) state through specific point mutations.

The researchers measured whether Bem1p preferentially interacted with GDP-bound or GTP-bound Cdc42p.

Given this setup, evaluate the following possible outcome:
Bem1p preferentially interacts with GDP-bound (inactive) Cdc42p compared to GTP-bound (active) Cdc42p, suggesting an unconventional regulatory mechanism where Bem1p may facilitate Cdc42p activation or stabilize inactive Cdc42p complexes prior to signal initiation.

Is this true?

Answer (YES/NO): NO